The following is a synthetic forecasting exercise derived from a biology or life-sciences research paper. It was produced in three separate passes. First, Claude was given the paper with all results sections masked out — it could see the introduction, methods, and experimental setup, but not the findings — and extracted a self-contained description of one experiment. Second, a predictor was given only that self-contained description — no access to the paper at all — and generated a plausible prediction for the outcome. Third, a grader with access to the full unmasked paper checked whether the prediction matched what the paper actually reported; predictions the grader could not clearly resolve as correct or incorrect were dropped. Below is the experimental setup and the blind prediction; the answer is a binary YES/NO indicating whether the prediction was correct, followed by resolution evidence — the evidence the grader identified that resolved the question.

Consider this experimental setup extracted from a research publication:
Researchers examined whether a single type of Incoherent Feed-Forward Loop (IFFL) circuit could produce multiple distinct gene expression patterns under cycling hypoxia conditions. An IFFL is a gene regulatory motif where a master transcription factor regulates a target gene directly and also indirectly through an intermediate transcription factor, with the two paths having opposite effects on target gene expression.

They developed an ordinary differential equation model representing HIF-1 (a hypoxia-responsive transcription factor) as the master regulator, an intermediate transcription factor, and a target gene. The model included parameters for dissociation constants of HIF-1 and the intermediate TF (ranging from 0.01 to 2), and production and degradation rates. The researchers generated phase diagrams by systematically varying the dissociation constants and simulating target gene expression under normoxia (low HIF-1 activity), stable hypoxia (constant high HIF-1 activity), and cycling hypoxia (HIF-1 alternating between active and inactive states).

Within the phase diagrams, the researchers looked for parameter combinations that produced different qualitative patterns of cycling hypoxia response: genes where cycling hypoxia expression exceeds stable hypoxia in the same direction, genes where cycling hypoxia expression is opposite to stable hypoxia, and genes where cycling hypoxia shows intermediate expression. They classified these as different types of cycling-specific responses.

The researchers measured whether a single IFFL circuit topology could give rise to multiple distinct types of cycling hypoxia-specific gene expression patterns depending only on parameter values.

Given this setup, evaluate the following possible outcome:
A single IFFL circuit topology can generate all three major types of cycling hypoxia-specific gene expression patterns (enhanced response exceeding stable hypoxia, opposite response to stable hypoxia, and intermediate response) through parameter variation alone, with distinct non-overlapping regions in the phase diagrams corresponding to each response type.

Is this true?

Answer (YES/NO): YES